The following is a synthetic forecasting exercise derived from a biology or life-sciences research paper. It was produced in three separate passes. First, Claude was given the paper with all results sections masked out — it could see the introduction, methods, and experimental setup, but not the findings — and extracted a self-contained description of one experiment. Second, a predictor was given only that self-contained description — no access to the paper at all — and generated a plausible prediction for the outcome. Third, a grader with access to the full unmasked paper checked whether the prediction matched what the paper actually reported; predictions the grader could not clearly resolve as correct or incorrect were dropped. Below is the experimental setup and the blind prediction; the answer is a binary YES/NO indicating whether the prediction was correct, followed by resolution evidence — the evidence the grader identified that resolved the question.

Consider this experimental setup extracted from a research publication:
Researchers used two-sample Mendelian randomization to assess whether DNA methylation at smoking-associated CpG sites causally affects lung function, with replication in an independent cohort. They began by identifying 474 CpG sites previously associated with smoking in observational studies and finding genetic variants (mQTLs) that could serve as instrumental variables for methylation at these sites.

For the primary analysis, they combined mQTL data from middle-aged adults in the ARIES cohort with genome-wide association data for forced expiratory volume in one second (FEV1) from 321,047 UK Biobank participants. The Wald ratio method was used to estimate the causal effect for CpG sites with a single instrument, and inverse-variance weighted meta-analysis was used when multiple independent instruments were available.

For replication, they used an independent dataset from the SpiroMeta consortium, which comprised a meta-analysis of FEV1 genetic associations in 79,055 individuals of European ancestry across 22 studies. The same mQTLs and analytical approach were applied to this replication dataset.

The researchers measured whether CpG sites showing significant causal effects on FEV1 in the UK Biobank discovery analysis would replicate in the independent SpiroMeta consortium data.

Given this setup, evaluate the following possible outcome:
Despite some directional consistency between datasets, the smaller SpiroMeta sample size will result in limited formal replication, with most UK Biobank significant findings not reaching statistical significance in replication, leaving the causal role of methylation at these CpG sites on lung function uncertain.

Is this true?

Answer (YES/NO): NO